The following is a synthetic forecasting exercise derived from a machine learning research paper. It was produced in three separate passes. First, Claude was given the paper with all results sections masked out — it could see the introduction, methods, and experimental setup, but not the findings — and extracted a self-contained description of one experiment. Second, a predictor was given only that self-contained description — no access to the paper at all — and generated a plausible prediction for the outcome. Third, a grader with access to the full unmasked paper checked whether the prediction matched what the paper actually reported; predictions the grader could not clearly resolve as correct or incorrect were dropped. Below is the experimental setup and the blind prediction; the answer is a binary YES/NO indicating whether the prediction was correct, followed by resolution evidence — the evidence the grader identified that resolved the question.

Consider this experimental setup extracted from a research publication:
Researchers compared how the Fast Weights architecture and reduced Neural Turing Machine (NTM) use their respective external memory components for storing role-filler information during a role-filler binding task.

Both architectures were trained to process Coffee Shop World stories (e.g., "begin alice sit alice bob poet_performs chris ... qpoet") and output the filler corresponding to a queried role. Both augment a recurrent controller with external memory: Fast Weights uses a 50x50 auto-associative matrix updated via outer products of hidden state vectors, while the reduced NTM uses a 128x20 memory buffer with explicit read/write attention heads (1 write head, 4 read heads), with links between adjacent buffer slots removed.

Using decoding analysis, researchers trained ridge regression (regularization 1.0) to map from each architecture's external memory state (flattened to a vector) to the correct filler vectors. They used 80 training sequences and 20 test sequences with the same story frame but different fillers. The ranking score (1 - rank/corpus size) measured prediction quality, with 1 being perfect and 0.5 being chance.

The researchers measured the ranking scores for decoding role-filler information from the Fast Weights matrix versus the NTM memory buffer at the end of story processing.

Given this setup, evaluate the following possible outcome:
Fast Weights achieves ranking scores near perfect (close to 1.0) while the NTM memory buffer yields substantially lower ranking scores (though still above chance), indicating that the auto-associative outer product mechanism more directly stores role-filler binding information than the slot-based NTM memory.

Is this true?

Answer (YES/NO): NO